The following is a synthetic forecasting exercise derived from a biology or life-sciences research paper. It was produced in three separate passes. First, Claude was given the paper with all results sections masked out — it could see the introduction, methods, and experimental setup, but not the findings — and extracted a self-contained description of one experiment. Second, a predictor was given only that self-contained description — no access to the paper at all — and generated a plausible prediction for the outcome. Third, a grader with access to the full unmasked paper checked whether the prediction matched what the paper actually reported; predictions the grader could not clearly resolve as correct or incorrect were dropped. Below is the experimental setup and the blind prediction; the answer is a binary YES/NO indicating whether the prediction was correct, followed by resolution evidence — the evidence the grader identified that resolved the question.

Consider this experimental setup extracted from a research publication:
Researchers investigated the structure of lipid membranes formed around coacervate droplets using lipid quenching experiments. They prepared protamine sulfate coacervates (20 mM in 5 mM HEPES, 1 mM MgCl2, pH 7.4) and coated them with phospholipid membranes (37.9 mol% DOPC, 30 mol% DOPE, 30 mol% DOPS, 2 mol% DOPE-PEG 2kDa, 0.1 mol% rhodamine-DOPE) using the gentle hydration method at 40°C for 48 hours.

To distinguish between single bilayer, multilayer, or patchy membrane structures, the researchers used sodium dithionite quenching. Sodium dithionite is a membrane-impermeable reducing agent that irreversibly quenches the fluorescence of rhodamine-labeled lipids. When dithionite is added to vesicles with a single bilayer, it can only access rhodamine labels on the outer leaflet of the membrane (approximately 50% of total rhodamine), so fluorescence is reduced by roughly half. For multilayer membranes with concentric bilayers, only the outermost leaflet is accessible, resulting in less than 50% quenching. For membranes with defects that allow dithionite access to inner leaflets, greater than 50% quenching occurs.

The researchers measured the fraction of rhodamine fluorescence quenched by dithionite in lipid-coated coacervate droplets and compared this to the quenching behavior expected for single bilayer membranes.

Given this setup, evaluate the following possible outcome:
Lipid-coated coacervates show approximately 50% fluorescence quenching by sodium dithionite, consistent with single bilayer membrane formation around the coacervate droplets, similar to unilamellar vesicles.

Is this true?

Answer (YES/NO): YES